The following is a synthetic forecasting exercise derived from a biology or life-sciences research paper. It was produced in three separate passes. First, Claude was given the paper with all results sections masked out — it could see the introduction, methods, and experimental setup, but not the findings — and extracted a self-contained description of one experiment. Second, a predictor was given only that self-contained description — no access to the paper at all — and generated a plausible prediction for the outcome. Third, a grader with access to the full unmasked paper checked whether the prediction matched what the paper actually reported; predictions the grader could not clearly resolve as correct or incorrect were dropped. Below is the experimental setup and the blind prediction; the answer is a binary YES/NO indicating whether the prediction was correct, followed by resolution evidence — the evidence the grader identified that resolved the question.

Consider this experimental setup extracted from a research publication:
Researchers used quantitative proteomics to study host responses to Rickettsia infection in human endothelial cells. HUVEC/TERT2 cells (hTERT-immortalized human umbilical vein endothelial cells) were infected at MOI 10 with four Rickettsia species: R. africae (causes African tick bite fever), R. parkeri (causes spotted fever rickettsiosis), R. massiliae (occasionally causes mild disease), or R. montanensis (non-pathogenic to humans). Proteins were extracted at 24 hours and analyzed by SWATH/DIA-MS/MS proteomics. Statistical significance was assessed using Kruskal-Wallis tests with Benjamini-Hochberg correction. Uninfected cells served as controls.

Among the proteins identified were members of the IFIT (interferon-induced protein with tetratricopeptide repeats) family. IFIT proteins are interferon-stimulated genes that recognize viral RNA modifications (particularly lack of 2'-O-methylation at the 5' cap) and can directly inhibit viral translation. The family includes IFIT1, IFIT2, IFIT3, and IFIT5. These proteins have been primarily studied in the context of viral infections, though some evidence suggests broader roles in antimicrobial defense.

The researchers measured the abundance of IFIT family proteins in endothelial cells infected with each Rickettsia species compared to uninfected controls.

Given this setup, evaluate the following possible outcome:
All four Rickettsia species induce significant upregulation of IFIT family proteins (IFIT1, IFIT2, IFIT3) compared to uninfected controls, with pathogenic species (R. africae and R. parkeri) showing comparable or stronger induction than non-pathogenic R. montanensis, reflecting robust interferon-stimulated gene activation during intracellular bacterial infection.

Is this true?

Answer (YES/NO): NO